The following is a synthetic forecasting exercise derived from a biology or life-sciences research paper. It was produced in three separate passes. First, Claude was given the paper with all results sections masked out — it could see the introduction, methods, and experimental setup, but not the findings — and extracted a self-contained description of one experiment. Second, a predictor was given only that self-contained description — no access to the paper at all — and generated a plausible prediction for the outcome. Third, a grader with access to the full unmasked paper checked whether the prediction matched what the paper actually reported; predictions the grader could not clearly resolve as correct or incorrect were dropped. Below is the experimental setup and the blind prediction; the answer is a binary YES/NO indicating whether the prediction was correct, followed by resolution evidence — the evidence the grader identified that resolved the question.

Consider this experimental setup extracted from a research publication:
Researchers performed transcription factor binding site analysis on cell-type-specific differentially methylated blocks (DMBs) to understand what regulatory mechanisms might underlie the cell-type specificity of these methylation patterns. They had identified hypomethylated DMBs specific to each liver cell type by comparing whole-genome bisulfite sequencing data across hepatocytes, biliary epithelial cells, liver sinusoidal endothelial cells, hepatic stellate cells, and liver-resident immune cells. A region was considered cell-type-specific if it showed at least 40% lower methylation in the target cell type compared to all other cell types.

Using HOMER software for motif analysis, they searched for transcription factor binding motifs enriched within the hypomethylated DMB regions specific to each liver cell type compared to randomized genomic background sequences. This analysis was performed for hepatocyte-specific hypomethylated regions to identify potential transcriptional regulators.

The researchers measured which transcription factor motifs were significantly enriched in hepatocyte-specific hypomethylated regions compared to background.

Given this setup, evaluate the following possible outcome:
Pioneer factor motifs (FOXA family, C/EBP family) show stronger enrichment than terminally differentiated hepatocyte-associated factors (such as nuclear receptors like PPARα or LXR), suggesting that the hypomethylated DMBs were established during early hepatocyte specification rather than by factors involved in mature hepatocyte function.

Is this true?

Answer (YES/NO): NO